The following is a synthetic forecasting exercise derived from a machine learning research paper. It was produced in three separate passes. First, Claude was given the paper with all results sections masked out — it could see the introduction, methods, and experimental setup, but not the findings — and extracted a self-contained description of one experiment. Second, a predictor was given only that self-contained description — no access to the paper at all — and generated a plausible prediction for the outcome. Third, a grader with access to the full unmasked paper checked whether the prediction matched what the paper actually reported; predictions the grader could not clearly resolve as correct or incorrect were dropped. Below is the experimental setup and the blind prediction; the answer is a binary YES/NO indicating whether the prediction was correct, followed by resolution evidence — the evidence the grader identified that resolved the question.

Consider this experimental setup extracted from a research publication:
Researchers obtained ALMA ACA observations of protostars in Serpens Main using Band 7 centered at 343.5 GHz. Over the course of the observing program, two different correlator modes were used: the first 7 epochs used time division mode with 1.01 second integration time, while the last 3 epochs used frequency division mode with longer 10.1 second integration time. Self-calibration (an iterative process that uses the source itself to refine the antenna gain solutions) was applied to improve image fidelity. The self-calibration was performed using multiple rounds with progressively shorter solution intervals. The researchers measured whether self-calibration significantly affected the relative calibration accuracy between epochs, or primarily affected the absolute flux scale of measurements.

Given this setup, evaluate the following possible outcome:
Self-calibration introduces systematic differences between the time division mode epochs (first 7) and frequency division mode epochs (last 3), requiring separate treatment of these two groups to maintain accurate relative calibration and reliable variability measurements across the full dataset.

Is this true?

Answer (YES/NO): NO